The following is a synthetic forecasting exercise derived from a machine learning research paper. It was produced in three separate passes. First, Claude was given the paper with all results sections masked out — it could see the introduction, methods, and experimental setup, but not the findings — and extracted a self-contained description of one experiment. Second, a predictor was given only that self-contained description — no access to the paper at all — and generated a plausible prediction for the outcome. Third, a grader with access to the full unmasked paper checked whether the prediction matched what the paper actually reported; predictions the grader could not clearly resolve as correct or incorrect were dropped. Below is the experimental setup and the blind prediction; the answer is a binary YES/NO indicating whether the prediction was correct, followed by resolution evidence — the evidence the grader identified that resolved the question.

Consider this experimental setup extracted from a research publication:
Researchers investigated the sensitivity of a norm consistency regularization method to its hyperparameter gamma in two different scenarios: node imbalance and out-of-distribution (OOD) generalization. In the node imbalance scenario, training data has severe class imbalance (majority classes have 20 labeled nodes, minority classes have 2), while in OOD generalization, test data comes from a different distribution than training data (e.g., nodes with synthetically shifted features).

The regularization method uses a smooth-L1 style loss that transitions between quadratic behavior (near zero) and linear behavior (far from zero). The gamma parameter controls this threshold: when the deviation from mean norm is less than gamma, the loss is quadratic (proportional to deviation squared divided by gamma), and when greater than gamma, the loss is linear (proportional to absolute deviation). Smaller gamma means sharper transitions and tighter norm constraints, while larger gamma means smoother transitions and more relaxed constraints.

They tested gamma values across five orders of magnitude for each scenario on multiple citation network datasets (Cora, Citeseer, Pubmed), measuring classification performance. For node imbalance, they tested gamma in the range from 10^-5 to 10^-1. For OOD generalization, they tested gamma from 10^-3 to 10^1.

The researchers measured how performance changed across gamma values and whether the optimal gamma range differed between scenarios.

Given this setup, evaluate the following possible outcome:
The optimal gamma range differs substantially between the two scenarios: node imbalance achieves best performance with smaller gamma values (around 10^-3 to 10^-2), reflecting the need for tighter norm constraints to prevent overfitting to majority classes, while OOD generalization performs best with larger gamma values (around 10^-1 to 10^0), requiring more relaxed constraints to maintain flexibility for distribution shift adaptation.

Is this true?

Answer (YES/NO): NO